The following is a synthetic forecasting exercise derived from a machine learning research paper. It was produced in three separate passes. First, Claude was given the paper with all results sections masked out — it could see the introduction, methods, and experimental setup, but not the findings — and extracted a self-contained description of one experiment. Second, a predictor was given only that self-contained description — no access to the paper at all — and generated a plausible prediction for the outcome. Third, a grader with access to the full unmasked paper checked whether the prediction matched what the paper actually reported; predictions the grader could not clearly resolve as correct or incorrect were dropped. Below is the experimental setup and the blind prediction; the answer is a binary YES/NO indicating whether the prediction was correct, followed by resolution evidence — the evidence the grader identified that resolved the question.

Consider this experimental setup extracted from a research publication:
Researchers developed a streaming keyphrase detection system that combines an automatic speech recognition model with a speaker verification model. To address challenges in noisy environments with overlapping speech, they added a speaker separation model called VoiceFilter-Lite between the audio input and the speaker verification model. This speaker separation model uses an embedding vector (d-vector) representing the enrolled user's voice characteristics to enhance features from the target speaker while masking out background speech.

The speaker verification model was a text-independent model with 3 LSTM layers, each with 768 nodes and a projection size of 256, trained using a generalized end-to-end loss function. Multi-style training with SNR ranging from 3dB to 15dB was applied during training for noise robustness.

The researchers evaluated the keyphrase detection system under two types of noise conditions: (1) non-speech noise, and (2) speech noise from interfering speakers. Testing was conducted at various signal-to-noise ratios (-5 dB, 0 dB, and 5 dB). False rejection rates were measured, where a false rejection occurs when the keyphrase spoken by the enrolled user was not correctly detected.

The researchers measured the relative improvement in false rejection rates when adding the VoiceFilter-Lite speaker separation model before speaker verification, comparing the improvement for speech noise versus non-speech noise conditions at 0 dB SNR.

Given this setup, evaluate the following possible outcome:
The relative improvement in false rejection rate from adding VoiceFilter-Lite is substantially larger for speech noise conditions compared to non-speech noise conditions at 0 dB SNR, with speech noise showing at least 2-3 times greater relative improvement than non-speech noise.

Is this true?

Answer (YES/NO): YES